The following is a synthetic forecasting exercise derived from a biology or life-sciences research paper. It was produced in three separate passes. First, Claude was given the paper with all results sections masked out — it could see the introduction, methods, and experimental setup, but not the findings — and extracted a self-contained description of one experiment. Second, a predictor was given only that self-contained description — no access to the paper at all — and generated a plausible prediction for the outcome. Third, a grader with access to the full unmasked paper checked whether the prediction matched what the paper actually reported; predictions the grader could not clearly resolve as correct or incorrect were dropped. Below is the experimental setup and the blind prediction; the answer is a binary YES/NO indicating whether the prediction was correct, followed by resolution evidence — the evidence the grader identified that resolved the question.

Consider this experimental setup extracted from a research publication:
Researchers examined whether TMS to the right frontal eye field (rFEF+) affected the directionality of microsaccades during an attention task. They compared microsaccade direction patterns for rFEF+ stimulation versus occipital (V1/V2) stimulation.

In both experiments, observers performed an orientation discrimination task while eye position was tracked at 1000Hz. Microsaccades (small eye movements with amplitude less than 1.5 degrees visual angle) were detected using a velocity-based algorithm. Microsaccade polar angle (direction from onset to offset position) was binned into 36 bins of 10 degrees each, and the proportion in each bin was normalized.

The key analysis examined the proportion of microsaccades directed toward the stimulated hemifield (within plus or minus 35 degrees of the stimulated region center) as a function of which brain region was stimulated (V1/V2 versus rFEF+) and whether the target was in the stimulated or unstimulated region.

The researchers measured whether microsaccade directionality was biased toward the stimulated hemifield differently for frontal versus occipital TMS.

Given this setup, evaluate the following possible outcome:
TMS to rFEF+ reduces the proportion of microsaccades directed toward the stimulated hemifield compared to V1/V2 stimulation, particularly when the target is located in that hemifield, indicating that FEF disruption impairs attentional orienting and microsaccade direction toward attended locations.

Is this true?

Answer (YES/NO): NO